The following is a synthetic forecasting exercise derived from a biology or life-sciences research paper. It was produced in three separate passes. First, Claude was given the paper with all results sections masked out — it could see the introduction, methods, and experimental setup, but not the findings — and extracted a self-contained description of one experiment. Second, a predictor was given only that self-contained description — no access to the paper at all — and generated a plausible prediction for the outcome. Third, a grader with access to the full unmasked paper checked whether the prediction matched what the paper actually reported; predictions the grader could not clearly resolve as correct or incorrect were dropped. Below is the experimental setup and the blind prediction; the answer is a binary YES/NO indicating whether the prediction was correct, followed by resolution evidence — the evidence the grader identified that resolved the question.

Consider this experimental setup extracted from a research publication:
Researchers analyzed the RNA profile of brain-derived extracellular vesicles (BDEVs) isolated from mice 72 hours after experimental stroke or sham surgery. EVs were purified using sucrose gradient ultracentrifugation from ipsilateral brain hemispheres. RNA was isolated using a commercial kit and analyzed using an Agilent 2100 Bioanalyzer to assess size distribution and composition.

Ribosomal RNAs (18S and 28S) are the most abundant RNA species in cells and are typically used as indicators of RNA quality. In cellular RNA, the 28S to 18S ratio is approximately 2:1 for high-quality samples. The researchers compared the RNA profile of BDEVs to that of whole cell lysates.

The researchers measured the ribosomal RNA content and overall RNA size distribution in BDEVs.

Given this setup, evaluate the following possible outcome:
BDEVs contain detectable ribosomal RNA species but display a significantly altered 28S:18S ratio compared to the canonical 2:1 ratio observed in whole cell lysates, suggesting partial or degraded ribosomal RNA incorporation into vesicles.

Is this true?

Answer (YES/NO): NO